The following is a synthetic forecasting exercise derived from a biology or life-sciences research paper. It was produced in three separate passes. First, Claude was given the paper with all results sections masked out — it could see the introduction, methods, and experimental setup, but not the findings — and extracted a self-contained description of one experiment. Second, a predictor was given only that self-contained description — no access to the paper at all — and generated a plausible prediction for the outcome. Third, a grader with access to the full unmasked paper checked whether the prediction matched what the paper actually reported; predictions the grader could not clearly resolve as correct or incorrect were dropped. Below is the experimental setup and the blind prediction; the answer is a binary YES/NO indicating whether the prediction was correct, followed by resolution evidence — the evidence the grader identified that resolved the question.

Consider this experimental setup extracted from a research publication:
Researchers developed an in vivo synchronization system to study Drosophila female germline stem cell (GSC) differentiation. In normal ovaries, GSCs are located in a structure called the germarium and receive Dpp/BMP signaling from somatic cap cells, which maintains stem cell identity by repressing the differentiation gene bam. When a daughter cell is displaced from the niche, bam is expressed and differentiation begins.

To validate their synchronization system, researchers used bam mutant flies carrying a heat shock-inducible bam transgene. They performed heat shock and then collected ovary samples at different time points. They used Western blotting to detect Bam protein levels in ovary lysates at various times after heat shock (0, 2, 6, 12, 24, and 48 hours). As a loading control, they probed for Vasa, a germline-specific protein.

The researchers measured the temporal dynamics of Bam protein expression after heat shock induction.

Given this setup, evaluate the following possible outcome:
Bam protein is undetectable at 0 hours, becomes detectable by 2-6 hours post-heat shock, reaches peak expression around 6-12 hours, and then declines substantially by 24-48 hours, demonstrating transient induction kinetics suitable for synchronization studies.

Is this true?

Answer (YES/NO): NO